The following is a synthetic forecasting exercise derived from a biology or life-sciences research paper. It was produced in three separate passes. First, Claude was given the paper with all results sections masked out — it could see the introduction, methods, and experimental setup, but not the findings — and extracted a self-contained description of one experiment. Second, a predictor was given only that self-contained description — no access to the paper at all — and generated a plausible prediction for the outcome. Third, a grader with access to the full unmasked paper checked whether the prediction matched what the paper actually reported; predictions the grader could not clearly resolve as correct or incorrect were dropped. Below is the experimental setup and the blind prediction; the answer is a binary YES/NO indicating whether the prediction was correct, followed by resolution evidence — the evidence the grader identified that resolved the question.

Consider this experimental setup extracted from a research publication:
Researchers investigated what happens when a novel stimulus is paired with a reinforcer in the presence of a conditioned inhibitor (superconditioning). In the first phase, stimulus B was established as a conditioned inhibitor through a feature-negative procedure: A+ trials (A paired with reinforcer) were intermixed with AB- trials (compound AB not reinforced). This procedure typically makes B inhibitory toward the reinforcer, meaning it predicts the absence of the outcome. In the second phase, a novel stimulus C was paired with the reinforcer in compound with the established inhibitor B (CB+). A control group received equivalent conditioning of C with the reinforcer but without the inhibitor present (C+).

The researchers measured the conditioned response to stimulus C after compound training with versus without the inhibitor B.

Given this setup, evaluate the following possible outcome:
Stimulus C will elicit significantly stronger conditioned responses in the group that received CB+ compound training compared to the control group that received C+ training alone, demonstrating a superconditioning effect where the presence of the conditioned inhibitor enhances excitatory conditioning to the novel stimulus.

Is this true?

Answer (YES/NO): YES